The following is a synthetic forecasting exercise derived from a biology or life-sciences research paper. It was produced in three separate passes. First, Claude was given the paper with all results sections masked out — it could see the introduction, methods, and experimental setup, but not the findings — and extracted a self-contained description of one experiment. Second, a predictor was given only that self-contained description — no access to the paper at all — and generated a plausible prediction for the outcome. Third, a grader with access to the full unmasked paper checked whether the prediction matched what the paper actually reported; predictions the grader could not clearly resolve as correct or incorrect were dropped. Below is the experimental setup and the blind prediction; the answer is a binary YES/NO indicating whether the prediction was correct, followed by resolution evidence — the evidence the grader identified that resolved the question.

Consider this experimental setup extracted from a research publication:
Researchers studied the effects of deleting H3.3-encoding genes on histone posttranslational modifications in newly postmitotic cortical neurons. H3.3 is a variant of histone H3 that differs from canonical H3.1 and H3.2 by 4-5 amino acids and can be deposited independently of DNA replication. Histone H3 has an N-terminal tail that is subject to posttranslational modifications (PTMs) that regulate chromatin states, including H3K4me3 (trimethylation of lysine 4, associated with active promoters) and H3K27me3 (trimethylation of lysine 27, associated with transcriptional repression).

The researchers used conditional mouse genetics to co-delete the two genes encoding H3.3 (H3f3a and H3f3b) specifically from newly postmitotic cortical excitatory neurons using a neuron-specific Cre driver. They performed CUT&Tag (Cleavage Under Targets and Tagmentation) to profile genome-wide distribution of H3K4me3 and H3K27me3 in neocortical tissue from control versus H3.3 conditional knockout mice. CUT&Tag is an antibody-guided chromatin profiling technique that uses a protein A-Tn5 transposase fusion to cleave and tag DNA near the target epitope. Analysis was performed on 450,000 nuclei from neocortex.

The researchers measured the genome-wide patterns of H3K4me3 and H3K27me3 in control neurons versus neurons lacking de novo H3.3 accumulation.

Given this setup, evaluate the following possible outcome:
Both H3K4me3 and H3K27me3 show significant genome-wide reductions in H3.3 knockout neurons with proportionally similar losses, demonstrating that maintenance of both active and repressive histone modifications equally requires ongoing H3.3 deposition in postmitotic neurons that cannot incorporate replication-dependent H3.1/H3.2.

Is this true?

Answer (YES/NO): NO